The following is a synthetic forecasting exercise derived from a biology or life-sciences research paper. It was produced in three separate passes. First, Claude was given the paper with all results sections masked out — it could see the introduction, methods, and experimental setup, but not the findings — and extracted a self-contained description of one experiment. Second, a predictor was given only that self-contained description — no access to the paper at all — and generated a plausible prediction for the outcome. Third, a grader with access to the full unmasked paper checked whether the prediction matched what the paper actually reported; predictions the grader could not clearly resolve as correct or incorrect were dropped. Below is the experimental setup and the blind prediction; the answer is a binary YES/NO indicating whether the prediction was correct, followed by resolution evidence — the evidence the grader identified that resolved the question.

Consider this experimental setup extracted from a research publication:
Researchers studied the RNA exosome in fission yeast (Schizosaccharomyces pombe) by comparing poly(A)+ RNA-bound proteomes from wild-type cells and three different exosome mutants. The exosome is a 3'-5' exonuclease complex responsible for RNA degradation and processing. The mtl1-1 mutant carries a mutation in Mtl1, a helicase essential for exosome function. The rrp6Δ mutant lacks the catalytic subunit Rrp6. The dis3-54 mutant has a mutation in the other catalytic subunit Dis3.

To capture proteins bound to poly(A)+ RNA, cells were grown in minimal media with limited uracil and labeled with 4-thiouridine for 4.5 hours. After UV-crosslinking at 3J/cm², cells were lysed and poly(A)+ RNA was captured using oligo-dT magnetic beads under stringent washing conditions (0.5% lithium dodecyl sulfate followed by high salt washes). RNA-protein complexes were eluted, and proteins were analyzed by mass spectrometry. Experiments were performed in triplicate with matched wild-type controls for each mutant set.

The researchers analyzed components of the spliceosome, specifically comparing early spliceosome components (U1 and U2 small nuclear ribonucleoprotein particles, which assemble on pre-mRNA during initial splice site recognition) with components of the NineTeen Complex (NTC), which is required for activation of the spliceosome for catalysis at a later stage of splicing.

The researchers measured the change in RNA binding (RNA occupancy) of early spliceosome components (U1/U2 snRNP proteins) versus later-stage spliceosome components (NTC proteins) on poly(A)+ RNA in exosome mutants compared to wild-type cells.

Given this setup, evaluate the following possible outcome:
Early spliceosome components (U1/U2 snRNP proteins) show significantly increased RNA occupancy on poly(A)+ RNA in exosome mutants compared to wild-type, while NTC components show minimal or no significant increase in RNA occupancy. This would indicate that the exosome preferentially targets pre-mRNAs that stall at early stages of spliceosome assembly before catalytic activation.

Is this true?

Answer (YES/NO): NO